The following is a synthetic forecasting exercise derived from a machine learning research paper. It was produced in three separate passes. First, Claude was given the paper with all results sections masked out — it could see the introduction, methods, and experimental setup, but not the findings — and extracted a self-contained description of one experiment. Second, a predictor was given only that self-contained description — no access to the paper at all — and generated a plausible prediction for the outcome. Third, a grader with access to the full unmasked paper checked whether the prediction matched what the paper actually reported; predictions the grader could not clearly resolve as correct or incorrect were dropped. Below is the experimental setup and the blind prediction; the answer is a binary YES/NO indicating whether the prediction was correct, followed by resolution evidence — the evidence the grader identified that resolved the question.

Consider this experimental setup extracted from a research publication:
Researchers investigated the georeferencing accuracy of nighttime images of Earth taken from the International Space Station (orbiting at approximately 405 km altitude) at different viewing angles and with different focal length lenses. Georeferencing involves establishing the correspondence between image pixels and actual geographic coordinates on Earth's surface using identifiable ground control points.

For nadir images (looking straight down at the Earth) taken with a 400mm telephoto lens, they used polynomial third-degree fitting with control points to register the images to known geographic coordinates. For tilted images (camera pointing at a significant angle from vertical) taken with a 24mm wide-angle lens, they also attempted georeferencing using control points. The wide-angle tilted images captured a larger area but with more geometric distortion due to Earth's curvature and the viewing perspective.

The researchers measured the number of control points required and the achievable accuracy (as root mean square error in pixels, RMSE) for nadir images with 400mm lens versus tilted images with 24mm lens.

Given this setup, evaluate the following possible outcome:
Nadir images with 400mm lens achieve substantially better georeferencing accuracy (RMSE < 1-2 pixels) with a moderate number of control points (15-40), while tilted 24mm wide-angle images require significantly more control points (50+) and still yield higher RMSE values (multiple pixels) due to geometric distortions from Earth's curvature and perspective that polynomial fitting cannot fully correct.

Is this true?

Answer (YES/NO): NO